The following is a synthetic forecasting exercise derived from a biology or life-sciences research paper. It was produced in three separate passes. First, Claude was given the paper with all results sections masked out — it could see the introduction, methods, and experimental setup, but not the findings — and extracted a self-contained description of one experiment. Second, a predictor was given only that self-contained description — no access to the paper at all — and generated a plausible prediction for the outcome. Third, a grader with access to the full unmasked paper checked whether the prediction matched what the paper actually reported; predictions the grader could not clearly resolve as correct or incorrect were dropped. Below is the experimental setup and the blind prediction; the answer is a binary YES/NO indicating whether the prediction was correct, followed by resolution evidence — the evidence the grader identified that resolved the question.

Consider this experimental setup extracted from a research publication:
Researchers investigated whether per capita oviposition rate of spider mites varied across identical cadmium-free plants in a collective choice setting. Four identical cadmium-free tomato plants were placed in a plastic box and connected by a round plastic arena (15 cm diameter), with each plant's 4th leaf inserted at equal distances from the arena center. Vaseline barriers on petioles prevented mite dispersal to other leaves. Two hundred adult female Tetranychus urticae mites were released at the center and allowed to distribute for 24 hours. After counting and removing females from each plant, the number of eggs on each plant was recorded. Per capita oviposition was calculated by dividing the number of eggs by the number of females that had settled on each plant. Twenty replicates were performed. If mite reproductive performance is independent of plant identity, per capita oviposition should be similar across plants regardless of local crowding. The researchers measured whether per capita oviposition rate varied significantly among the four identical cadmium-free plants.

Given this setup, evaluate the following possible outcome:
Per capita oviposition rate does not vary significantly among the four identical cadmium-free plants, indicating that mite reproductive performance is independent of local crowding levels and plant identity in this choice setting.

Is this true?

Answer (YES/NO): YES